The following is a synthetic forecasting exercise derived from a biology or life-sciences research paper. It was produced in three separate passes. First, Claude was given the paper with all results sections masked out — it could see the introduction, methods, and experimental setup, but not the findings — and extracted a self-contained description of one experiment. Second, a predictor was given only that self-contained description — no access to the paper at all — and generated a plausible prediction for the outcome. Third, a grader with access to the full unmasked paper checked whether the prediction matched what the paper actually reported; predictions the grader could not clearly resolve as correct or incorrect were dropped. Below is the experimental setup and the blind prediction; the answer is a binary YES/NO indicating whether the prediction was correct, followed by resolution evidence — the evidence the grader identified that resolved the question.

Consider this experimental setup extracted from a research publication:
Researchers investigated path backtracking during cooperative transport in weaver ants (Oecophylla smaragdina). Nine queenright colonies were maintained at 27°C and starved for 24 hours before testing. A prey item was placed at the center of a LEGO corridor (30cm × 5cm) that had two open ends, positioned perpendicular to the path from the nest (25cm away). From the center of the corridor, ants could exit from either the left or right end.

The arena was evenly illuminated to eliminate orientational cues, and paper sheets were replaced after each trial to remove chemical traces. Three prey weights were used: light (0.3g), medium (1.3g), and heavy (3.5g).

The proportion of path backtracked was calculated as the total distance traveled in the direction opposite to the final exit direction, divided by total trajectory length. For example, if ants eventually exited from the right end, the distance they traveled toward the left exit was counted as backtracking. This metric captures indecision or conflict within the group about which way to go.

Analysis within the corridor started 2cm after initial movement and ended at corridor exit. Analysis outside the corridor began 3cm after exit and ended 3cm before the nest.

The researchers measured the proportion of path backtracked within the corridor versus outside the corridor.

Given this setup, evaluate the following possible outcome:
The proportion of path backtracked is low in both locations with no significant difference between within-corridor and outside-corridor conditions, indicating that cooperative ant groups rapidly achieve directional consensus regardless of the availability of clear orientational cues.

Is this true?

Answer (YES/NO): NO